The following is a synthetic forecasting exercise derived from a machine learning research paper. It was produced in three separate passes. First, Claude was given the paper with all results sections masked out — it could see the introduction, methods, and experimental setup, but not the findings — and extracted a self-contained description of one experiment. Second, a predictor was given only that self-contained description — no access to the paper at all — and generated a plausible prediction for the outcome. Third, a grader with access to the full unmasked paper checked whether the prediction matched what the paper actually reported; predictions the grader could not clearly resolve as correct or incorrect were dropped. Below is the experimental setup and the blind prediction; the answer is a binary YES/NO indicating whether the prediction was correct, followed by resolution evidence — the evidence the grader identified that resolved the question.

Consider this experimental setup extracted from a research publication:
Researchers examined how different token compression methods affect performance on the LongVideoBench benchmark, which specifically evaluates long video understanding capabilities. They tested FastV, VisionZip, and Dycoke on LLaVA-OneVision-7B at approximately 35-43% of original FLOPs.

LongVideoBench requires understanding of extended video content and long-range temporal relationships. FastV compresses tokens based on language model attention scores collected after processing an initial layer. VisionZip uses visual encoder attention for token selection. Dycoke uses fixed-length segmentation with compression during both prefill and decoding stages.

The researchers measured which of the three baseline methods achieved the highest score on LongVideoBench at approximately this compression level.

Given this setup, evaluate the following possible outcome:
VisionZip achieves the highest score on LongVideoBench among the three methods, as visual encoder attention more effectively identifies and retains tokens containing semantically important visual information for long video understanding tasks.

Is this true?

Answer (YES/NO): NO